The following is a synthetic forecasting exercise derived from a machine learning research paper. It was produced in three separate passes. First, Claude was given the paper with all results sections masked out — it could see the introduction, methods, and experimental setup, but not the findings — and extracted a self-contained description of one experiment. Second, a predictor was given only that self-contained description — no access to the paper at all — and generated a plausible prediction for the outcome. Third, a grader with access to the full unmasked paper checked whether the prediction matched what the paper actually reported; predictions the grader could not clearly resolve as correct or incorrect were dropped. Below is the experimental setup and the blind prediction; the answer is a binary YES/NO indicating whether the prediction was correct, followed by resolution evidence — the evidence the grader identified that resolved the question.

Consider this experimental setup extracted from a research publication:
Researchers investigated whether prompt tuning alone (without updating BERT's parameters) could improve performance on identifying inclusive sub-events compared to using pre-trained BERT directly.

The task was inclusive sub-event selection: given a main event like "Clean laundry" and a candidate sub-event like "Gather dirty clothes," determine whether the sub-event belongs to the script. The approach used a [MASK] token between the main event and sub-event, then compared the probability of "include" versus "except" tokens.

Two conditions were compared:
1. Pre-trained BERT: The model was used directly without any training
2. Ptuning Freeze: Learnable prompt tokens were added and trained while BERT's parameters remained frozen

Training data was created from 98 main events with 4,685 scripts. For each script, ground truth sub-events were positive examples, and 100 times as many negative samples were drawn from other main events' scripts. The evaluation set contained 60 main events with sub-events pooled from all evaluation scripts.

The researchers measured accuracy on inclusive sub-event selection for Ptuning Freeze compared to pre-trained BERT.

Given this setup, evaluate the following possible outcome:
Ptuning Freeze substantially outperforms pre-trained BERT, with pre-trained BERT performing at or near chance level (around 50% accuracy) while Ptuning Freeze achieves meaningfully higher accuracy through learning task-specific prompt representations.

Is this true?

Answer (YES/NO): NO